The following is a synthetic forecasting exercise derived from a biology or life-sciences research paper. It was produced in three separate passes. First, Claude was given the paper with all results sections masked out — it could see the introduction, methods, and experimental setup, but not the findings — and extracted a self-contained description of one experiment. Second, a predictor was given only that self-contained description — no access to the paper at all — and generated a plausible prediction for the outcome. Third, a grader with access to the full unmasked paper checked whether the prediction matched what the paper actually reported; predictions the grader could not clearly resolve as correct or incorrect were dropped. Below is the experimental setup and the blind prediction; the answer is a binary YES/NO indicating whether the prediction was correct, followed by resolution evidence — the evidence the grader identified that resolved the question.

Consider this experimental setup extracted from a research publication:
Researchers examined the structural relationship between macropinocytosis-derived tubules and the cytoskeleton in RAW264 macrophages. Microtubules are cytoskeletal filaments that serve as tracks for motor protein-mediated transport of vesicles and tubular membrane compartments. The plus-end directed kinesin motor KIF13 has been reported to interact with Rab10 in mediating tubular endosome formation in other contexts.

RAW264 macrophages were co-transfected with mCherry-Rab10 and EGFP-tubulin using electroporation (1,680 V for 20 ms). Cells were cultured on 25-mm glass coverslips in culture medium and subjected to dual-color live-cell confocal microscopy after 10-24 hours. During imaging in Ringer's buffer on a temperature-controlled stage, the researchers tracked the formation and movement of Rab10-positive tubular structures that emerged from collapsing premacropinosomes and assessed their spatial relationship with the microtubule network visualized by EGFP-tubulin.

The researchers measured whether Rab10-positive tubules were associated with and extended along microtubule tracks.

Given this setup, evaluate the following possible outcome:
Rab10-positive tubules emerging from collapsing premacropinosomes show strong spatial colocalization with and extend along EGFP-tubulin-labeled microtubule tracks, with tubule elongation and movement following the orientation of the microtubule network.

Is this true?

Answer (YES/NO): YES